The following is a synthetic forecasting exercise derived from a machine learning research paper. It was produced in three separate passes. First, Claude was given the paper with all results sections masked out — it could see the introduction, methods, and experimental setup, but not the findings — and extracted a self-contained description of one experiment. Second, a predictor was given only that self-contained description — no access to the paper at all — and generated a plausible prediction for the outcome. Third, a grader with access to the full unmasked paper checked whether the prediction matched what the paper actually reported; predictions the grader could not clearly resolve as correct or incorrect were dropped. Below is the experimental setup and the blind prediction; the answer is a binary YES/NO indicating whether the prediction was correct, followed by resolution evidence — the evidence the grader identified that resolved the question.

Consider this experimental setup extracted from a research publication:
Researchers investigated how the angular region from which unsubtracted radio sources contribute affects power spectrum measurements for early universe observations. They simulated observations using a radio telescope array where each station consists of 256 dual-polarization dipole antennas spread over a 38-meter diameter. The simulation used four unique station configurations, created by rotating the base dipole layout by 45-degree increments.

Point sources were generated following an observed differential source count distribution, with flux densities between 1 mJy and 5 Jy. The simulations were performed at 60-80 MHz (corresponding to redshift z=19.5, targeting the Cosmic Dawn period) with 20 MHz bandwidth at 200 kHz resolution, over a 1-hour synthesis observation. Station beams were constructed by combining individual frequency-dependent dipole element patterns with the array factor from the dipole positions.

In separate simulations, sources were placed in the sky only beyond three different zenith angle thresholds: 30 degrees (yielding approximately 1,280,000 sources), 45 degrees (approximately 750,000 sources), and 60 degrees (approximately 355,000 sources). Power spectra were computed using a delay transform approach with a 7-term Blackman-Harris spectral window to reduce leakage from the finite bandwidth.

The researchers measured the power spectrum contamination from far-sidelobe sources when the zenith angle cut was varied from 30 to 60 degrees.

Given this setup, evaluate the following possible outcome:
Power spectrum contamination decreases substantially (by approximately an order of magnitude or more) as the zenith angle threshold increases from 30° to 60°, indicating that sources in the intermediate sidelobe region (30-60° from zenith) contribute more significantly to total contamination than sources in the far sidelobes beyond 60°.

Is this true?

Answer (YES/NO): NO